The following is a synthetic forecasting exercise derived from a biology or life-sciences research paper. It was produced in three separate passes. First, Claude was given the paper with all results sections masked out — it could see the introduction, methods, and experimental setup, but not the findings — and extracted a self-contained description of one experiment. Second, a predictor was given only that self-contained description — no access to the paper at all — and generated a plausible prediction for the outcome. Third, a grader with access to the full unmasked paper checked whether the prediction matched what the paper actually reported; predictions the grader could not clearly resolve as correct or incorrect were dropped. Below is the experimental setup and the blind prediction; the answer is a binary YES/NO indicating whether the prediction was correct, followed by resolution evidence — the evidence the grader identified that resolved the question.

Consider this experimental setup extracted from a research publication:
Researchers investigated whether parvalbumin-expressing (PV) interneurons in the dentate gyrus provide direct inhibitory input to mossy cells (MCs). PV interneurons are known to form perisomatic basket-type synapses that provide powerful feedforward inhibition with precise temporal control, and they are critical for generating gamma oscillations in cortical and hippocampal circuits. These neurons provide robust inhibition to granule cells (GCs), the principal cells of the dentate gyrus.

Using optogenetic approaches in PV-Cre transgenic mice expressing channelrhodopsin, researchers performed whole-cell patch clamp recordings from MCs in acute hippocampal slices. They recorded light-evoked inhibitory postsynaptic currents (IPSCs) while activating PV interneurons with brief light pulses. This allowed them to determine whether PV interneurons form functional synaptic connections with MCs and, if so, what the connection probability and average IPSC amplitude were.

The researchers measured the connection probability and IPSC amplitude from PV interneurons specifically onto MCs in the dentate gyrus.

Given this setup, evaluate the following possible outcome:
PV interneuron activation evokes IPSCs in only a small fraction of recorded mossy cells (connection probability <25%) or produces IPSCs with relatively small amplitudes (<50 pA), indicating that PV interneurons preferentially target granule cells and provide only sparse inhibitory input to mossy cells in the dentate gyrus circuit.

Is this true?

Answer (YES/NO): YES